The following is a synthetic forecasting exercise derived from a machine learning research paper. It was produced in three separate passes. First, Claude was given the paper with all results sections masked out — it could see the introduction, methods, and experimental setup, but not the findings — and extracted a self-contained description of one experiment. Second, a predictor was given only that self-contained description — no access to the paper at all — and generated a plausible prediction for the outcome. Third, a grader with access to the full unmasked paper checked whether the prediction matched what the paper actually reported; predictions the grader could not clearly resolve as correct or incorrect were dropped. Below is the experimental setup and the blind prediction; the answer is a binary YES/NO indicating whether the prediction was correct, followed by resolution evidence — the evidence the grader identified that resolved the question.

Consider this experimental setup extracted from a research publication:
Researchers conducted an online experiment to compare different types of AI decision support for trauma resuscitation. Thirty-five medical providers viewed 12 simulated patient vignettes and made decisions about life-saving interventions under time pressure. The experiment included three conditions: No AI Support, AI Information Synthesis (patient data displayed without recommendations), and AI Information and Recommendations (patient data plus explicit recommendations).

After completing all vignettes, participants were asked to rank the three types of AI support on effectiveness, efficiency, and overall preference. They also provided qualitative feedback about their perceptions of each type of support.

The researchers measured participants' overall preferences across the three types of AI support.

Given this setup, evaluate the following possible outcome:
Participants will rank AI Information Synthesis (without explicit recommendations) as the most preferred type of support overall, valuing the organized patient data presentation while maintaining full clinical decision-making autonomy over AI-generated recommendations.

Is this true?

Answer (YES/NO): NO